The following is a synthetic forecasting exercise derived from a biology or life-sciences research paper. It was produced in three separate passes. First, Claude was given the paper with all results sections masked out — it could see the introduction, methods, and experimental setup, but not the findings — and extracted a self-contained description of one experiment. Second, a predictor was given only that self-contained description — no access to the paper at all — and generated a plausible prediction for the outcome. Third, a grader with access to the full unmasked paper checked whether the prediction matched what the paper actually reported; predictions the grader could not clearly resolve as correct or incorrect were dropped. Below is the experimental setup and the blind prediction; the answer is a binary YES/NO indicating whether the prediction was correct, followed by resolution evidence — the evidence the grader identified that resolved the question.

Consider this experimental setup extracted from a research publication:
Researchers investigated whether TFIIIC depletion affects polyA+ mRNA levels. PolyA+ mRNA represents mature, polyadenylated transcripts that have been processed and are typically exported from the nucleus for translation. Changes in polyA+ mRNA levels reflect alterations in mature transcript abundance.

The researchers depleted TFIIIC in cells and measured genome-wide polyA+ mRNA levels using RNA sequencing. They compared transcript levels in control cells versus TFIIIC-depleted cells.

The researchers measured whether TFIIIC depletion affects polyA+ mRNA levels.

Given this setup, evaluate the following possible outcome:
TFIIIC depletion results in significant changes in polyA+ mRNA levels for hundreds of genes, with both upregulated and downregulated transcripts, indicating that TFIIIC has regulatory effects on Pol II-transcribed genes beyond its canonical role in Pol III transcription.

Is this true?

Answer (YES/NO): NO